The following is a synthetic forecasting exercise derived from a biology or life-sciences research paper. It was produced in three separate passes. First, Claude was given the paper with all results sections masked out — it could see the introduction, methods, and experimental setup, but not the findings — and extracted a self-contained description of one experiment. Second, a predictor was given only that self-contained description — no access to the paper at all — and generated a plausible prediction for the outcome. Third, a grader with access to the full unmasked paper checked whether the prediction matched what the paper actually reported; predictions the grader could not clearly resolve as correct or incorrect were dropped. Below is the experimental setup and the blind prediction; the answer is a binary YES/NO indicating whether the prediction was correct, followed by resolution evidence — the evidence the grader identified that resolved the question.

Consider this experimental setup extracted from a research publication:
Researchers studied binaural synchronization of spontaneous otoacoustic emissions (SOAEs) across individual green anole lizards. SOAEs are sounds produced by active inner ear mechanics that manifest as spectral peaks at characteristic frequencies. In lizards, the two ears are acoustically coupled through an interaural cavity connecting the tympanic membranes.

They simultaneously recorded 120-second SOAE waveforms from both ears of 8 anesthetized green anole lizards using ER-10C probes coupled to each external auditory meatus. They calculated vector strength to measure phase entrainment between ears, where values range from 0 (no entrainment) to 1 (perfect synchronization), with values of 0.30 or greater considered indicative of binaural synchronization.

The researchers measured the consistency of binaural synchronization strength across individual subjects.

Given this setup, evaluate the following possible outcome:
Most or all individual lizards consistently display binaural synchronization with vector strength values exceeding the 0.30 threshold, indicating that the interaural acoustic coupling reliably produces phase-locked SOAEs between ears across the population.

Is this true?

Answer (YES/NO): YES